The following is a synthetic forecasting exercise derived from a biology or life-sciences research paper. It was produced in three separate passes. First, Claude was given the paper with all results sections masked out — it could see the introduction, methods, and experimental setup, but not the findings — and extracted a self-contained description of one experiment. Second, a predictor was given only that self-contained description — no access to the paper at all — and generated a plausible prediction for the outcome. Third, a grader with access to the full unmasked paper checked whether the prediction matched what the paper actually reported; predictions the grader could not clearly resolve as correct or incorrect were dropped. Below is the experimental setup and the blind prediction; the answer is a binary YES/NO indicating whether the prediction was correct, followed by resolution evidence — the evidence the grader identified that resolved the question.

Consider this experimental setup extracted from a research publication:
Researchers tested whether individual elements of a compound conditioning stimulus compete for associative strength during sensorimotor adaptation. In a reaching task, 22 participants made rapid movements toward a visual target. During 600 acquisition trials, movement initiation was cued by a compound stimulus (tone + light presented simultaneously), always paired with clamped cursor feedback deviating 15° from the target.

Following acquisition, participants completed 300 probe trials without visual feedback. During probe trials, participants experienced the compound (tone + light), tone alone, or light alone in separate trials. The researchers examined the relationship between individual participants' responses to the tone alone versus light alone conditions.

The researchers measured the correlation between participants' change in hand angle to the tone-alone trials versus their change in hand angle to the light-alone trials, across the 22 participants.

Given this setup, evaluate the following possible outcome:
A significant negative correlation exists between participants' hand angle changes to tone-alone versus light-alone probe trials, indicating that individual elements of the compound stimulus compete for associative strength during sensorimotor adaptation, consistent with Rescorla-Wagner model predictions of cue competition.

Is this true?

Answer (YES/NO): YES